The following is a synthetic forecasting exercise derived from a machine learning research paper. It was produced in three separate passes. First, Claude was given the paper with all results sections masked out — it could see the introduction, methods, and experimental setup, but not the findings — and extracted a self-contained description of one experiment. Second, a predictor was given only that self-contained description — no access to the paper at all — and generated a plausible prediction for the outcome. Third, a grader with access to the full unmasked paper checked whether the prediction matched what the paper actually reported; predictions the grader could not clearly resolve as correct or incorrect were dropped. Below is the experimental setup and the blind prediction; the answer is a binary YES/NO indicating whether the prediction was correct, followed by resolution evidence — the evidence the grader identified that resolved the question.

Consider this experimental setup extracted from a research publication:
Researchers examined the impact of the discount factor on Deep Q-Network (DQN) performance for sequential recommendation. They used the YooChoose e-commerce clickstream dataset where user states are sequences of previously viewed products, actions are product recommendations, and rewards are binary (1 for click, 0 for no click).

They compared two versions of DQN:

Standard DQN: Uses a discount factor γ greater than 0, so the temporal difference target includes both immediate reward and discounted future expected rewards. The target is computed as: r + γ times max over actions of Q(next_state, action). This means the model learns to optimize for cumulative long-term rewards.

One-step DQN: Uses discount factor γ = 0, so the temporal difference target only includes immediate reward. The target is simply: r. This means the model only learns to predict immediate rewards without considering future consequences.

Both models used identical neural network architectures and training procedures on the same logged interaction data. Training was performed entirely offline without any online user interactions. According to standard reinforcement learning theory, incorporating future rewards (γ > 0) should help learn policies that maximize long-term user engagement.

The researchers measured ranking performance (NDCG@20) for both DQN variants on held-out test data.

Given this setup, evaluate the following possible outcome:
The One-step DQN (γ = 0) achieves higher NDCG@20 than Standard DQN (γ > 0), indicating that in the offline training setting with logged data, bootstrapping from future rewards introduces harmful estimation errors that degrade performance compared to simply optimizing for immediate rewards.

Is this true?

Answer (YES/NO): YES